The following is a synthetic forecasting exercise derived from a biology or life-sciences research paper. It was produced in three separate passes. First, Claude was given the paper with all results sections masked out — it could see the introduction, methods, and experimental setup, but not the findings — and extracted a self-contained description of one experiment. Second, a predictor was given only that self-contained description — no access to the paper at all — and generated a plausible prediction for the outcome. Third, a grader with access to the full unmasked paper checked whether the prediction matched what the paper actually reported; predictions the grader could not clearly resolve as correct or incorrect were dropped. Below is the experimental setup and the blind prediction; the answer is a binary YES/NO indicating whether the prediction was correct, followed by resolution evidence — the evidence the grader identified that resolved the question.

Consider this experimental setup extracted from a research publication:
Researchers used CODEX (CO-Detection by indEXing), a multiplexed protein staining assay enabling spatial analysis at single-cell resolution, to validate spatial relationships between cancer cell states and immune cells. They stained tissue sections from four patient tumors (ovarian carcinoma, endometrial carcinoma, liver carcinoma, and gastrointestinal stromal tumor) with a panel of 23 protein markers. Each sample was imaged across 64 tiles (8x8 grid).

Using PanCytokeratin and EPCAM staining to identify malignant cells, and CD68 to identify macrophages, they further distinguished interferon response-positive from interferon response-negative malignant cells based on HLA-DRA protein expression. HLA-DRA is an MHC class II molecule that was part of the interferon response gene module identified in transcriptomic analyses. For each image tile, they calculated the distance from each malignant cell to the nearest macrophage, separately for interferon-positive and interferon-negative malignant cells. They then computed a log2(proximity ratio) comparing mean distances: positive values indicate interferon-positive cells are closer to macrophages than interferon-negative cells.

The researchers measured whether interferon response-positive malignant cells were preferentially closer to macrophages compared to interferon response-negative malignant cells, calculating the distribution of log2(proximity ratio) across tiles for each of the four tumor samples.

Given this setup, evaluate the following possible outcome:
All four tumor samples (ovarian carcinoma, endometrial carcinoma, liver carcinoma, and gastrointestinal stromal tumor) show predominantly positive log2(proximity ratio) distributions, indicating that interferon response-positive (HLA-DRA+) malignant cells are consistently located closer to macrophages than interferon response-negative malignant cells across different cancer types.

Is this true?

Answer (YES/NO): YES